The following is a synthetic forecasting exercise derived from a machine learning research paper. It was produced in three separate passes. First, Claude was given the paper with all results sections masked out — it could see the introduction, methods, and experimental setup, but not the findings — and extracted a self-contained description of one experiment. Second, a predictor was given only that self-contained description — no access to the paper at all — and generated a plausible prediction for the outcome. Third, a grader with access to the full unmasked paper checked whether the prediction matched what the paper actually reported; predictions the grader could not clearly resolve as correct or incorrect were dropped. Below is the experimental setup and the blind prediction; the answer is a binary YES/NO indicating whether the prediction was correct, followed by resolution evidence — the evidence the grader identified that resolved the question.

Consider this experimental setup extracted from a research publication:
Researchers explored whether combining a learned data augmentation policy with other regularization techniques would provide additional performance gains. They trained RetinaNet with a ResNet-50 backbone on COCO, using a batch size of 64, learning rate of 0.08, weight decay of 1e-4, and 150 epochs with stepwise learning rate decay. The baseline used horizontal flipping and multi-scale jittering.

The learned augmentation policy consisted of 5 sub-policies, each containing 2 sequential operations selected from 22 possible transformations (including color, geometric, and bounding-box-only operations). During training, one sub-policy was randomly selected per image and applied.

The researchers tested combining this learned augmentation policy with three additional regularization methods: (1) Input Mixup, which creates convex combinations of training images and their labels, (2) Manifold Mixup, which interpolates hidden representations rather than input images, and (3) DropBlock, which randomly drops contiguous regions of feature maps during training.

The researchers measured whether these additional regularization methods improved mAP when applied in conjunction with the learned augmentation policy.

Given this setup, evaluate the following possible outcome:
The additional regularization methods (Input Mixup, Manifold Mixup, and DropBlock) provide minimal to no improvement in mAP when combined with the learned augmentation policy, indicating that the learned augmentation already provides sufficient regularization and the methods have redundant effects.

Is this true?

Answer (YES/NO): YES